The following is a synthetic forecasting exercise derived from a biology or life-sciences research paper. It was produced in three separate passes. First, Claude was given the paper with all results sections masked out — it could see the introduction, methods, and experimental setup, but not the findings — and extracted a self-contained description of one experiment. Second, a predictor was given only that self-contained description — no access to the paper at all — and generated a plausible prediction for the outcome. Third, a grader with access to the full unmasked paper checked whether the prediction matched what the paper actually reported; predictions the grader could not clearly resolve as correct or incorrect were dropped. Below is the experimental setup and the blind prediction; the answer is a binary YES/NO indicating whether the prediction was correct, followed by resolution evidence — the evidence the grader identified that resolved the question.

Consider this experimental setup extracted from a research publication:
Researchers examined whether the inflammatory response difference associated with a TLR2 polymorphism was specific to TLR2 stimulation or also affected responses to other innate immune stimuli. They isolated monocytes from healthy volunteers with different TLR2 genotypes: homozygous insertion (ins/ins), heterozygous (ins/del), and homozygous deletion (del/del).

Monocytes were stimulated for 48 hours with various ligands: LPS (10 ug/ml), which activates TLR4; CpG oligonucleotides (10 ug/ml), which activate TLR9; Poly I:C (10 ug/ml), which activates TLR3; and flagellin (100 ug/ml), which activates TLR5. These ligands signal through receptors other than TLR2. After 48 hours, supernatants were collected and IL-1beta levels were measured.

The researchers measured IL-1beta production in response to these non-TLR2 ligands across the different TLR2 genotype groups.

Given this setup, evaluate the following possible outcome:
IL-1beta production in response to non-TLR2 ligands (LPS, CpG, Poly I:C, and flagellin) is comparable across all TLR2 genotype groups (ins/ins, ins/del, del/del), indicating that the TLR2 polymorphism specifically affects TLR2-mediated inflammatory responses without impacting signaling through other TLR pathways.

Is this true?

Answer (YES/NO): YES